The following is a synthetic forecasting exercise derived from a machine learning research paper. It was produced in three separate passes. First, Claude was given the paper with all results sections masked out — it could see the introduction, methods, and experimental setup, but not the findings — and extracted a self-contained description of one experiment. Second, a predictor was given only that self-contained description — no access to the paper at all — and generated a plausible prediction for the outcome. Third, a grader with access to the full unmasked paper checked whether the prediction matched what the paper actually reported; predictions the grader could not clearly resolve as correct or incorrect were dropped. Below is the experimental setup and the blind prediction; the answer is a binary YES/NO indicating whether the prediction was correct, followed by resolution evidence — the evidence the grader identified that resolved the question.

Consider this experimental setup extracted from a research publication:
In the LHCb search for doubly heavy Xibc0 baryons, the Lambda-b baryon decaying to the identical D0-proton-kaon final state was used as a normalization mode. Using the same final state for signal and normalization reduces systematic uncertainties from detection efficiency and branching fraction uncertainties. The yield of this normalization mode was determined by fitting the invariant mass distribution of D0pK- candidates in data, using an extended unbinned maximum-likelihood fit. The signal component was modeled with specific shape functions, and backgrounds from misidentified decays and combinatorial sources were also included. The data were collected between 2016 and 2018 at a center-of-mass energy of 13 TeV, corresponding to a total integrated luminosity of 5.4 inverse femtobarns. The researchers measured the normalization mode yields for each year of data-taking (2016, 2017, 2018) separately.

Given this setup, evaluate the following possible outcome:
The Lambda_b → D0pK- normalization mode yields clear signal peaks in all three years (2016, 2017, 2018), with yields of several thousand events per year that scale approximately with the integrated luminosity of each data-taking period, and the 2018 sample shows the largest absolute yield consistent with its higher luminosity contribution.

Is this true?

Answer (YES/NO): NO